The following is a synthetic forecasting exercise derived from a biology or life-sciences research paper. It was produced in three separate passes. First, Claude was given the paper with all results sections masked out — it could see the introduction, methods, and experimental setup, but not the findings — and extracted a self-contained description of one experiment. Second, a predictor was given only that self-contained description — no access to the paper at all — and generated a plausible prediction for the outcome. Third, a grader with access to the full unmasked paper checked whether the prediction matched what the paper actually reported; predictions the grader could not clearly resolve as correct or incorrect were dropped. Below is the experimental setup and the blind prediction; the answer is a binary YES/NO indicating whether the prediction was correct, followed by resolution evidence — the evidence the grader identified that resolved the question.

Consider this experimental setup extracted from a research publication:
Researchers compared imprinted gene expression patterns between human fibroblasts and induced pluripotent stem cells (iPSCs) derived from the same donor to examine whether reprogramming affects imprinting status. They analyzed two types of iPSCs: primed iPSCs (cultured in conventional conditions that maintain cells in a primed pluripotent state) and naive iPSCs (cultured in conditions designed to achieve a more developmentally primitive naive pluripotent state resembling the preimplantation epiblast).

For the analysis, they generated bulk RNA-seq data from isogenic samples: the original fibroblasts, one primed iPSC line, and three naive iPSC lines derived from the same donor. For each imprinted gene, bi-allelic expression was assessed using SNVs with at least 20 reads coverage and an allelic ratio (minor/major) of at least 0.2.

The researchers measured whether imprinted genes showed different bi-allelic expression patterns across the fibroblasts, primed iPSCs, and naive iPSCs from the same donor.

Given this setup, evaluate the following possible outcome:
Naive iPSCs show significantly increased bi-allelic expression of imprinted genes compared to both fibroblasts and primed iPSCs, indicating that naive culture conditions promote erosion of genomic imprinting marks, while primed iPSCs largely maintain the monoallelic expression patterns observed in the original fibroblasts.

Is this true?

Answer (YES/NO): YES